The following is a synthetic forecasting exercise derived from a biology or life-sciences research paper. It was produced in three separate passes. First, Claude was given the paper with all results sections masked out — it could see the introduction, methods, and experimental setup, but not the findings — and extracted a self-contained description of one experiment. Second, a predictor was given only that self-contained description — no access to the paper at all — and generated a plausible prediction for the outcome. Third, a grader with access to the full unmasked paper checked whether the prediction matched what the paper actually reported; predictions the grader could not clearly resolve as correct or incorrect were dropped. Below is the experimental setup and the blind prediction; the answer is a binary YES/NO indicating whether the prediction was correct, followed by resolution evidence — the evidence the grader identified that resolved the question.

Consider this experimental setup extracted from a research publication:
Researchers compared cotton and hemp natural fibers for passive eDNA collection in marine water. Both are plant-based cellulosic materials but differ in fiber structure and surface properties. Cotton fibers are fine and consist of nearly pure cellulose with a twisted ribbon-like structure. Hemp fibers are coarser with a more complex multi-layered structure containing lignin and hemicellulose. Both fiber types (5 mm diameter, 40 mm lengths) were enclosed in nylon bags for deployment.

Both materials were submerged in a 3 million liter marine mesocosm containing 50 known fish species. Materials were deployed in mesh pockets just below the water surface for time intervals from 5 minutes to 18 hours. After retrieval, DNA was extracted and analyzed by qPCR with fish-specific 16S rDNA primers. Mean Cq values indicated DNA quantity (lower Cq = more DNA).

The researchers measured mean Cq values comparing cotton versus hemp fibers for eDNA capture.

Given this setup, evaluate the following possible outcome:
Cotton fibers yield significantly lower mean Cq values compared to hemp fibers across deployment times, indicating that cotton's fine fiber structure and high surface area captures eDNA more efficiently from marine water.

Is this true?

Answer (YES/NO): NO